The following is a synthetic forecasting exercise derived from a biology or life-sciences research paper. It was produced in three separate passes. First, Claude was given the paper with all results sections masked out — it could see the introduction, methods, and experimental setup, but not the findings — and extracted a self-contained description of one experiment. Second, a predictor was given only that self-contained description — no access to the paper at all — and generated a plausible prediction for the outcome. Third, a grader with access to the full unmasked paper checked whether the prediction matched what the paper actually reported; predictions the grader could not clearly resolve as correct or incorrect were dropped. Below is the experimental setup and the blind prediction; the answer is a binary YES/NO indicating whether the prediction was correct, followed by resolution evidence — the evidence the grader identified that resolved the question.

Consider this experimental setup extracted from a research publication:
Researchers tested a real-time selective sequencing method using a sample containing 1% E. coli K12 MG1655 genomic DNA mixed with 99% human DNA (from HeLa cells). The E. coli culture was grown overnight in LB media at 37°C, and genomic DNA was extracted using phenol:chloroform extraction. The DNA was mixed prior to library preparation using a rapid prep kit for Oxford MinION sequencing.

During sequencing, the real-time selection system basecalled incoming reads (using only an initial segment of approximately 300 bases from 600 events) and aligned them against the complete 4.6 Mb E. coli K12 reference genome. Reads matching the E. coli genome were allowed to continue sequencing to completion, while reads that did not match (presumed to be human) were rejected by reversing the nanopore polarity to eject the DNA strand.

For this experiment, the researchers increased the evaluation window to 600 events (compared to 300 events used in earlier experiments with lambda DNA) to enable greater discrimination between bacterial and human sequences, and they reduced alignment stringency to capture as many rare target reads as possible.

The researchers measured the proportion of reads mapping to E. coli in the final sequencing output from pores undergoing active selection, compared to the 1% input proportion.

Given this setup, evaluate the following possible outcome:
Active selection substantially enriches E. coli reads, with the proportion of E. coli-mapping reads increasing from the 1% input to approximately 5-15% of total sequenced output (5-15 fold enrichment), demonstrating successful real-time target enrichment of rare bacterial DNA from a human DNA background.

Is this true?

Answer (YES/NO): NO